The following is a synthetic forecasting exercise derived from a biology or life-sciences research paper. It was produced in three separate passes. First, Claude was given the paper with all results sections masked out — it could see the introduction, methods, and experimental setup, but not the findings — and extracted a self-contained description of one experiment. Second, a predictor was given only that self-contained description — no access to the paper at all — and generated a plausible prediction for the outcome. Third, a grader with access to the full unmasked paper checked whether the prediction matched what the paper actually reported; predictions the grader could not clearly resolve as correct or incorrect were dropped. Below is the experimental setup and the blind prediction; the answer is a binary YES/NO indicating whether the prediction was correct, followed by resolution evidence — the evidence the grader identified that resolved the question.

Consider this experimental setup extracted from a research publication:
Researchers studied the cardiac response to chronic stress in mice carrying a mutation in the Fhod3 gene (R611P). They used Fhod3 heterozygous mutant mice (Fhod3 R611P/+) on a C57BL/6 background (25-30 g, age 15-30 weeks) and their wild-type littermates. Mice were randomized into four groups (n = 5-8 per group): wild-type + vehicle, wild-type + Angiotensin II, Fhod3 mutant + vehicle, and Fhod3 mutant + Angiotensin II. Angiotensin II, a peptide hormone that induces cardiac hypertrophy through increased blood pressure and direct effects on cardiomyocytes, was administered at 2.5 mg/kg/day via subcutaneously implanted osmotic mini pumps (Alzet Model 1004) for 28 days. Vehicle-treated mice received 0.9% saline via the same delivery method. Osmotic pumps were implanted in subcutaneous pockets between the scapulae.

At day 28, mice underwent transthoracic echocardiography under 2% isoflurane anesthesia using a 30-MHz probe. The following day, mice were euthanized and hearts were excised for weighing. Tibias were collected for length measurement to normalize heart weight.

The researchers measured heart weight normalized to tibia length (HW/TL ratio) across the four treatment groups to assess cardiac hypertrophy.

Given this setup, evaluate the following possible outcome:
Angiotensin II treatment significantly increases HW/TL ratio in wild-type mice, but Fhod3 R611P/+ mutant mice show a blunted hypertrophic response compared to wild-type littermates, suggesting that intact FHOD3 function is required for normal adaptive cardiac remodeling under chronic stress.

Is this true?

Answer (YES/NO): NO